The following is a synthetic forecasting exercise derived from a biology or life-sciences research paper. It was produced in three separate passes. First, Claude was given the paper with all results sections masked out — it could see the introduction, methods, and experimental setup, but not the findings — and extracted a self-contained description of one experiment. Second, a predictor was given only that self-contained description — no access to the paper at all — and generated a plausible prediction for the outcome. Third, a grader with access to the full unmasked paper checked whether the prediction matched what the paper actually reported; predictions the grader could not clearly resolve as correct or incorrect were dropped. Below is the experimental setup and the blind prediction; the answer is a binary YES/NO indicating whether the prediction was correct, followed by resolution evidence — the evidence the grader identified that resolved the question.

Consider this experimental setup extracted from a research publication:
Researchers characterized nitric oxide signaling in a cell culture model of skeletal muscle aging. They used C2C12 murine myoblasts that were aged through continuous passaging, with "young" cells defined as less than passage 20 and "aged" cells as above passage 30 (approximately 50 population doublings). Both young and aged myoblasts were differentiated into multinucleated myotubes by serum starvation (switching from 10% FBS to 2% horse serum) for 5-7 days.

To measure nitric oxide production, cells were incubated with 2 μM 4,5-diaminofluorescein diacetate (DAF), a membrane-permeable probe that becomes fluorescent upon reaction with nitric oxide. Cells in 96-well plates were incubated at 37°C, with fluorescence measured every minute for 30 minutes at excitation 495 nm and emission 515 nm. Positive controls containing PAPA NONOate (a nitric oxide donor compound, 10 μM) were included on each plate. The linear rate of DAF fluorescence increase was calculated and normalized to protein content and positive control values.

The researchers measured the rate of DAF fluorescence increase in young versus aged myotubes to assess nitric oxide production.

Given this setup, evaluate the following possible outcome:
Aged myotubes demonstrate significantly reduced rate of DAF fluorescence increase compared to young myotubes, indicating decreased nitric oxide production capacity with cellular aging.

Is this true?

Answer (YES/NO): NO